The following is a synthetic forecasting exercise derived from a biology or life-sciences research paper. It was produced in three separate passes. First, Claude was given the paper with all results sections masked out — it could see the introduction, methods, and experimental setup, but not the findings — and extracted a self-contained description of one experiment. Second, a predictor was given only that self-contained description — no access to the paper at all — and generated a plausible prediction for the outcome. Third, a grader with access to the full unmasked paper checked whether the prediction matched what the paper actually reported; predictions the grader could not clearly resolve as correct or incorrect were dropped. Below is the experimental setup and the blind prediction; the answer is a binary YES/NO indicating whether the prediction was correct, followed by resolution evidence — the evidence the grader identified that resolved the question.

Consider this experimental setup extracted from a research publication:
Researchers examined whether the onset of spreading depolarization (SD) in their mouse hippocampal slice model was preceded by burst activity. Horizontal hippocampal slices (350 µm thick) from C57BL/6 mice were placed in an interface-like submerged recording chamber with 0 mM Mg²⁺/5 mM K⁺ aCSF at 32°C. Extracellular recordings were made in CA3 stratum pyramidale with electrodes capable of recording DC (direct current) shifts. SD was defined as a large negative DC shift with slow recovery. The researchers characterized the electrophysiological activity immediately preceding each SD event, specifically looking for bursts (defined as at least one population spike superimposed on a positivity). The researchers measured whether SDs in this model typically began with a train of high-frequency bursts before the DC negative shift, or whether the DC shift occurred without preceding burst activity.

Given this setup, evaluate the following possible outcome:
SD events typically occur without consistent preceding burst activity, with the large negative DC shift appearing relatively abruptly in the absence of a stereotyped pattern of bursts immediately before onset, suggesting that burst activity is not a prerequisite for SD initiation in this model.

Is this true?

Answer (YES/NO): NO